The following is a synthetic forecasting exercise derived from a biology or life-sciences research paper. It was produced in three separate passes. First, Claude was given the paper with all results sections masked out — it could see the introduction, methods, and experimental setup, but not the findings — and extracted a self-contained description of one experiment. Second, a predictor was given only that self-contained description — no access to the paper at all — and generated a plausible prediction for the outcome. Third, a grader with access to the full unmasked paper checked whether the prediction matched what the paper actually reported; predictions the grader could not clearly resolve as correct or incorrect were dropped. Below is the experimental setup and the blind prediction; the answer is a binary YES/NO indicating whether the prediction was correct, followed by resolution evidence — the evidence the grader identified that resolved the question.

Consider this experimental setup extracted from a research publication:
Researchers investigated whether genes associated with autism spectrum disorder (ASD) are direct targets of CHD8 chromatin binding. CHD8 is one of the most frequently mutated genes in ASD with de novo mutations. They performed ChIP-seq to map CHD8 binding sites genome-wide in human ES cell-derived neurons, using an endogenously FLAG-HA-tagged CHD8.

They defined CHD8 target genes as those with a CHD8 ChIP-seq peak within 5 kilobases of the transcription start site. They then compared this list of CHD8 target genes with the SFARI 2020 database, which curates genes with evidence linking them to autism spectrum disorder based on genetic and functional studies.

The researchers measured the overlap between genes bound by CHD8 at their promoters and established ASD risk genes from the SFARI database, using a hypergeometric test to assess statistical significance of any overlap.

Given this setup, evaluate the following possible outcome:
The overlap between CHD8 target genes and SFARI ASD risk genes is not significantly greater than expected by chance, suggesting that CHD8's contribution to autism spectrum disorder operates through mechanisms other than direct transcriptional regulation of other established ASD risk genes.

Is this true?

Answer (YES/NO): NO